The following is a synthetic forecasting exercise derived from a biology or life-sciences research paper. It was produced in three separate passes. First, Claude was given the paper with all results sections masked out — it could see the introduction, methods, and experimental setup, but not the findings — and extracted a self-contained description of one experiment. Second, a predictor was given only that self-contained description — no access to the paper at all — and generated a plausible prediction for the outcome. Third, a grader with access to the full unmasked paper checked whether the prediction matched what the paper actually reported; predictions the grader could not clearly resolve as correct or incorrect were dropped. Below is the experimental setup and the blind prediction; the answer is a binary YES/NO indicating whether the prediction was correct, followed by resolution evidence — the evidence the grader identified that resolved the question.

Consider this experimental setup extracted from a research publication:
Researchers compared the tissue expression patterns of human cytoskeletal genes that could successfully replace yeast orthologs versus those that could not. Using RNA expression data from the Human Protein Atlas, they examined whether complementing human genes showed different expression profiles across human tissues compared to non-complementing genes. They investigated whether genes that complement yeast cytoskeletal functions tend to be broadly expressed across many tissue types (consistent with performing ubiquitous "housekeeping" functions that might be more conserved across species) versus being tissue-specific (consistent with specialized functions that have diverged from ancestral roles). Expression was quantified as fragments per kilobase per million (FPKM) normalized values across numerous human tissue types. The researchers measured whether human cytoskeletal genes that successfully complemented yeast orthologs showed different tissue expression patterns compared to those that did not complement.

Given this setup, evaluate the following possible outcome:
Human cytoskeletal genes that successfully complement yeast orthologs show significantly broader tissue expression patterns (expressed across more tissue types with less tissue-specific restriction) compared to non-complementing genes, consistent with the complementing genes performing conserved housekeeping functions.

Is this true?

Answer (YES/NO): NO